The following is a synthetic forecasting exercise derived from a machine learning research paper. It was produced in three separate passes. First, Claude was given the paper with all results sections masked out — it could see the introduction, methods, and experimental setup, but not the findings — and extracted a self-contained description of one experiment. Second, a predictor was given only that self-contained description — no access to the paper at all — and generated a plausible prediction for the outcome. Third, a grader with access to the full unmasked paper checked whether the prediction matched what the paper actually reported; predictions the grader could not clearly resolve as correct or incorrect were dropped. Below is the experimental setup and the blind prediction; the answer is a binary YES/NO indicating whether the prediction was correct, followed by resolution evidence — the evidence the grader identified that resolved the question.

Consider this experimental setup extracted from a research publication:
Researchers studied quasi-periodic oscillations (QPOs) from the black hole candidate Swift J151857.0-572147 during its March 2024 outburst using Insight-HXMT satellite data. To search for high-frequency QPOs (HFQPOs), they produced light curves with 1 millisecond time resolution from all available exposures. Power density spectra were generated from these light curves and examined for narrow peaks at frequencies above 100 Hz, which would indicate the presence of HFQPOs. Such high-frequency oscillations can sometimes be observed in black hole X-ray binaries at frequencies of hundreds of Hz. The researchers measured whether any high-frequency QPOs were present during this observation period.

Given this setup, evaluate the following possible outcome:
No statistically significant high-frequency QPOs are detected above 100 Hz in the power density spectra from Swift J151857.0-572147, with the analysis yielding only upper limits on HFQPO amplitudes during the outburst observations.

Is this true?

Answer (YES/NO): NO